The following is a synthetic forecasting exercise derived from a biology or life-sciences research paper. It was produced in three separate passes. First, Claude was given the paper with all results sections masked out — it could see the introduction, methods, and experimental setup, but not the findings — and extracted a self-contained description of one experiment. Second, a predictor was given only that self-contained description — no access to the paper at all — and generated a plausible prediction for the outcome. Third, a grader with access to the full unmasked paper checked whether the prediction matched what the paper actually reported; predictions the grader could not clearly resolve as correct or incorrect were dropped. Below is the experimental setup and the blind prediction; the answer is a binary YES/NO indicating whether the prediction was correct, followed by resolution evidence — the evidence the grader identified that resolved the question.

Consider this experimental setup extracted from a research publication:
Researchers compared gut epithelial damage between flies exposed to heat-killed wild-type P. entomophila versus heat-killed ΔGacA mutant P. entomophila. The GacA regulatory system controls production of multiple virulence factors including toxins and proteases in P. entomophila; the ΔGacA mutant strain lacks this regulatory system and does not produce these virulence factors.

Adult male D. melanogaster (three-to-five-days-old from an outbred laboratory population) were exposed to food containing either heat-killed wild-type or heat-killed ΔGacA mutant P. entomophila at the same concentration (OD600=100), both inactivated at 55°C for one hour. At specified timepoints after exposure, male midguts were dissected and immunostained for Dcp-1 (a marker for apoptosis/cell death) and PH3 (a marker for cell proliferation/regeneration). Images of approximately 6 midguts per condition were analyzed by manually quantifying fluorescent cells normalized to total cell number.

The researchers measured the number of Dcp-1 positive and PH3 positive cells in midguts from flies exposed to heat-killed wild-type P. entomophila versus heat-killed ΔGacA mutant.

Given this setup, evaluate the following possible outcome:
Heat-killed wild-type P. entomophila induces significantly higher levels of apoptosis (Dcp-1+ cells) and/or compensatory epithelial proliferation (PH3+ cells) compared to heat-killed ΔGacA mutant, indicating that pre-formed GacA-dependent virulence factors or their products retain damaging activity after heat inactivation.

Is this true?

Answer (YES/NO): YES